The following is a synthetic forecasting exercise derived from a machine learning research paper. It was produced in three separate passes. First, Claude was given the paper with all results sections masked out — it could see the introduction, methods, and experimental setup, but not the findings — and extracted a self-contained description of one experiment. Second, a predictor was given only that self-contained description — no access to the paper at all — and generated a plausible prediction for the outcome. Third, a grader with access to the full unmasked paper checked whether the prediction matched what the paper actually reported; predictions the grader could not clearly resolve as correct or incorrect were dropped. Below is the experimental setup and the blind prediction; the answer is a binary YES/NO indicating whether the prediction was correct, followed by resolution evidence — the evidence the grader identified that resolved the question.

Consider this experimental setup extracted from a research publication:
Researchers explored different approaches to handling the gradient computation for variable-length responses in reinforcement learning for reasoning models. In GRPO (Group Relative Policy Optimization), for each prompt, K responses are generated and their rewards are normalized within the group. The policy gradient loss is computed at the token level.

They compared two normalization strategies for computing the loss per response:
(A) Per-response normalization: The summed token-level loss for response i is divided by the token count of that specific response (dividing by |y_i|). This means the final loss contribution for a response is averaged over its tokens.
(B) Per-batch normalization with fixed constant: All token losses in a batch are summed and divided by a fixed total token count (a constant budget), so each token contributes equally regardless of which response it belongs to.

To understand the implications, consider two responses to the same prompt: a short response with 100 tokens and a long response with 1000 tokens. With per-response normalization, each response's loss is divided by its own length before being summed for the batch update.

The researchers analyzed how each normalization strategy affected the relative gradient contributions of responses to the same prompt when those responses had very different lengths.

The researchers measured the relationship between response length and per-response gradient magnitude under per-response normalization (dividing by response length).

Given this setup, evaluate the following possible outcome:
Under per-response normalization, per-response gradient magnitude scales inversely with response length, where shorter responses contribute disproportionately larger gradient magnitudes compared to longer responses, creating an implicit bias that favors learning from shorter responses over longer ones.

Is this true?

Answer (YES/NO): YES